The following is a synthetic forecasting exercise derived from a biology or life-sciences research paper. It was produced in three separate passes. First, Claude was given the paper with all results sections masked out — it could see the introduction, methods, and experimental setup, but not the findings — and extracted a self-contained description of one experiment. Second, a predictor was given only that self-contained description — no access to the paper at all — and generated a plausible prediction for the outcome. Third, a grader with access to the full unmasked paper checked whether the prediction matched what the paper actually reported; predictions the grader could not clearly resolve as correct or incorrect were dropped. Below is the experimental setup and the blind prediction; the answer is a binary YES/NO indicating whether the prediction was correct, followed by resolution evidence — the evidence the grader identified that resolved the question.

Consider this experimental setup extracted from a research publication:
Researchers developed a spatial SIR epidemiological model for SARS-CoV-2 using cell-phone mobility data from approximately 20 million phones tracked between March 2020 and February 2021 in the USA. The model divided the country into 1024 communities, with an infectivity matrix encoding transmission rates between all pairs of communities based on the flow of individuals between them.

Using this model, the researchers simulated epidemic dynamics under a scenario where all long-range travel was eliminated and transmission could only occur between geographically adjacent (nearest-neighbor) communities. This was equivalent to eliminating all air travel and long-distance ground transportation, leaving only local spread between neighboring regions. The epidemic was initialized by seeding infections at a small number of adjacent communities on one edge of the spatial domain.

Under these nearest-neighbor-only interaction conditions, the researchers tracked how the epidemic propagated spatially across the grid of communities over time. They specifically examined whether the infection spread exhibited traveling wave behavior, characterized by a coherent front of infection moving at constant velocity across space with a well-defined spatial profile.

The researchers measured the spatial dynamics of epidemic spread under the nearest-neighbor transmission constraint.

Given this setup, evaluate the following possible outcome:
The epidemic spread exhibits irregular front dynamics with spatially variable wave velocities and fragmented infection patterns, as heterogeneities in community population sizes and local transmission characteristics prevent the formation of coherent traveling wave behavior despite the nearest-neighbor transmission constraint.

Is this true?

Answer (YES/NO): NO